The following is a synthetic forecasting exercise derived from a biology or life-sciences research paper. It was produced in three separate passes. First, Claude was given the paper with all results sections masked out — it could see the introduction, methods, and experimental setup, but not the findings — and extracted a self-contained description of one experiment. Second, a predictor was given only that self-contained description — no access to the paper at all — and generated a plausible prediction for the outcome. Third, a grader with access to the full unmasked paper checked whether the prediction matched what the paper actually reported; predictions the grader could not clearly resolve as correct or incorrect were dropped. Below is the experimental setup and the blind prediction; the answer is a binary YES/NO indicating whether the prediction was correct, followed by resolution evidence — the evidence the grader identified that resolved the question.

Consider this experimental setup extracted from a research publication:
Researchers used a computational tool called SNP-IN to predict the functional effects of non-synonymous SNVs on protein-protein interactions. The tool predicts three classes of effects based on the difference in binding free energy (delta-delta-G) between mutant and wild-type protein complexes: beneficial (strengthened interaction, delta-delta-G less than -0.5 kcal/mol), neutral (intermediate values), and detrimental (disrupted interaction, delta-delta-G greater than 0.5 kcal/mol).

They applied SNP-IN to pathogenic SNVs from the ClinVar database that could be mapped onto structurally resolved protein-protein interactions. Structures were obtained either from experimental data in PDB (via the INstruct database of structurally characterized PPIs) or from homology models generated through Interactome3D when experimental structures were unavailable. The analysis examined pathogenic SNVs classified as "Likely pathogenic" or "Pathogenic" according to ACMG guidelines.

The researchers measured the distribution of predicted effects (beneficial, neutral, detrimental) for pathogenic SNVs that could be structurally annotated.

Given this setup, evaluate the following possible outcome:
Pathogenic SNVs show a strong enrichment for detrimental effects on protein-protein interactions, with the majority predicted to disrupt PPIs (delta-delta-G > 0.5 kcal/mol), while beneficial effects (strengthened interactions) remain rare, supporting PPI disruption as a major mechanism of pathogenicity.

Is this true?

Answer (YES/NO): YES